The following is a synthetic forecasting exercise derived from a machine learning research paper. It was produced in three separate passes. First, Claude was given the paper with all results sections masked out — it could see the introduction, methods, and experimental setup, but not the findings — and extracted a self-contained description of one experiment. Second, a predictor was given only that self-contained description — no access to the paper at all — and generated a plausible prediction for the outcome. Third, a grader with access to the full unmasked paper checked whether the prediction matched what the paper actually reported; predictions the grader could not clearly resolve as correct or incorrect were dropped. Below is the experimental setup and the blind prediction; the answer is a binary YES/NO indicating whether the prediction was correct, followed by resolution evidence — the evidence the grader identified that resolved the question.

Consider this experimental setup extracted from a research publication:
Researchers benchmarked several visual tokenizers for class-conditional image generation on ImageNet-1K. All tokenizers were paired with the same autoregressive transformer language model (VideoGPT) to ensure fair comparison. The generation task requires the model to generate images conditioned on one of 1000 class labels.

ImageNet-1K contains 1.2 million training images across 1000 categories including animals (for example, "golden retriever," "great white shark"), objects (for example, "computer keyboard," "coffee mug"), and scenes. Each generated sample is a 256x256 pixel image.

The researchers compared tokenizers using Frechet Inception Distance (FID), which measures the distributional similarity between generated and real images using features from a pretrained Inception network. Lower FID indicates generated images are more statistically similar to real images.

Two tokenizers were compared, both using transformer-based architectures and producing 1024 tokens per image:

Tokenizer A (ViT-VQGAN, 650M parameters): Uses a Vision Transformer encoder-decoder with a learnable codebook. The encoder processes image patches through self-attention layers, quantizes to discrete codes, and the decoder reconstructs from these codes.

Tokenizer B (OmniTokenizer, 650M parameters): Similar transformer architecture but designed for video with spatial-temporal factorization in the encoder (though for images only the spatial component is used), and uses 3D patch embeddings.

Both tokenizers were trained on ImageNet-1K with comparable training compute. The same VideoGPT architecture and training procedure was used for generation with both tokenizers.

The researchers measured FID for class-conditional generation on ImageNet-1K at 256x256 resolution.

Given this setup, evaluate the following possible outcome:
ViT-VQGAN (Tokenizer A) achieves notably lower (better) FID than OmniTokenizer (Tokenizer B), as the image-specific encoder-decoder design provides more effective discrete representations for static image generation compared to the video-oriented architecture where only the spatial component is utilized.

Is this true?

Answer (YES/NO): NO